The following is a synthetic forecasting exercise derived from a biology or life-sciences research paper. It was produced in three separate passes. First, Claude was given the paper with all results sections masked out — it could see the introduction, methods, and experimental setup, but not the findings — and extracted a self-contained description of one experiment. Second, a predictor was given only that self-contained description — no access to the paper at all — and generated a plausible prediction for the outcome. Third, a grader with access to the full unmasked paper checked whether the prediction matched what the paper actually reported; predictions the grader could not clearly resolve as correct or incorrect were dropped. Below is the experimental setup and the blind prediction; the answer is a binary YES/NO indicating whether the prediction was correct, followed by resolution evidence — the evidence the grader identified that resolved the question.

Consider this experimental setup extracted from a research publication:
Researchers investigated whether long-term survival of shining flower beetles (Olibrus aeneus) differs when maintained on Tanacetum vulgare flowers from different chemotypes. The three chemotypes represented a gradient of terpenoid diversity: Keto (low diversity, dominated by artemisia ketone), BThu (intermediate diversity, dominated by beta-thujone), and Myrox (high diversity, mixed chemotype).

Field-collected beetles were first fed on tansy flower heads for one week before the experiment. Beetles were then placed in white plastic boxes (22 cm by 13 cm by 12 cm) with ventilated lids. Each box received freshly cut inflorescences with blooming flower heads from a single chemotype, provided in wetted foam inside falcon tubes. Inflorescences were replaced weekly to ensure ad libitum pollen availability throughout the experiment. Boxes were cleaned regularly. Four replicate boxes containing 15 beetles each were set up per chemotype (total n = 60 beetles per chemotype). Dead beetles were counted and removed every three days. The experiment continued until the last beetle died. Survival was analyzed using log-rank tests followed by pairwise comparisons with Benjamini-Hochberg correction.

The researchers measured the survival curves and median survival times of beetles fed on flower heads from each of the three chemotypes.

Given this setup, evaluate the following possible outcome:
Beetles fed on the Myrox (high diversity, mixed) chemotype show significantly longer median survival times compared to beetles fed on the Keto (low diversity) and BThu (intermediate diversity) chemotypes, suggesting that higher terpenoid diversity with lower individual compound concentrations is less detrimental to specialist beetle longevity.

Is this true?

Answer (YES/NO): NO